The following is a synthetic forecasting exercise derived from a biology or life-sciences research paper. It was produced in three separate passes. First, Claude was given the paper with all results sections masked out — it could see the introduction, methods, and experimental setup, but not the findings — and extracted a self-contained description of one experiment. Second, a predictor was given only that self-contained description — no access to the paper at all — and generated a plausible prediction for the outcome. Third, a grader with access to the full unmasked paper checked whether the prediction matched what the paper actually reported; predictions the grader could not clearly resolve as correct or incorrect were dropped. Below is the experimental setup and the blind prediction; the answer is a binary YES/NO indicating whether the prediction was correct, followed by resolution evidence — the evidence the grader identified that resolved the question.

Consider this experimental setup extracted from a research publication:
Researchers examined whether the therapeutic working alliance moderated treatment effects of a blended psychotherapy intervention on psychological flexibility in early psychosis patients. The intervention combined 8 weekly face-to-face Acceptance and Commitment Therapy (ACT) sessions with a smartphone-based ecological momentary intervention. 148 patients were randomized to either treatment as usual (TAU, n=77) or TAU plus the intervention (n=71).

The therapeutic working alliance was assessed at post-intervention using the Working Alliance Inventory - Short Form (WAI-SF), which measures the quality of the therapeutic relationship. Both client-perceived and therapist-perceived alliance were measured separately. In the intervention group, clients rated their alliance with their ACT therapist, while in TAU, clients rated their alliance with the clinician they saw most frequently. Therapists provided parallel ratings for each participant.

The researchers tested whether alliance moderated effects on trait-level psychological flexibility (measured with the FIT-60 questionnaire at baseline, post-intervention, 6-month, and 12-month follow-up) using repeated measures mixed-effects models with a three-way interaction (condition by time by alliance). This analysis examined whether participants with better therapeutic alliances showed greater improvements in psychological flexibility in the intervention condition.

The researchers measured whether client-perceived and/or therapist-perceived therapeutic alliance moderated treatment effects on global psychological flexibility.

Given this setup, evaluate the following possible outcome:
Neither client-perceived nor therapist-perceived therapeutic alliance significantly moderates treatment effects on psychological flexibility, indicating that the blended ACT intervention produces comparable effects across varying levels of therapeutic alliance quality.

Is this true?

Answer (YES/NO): YES